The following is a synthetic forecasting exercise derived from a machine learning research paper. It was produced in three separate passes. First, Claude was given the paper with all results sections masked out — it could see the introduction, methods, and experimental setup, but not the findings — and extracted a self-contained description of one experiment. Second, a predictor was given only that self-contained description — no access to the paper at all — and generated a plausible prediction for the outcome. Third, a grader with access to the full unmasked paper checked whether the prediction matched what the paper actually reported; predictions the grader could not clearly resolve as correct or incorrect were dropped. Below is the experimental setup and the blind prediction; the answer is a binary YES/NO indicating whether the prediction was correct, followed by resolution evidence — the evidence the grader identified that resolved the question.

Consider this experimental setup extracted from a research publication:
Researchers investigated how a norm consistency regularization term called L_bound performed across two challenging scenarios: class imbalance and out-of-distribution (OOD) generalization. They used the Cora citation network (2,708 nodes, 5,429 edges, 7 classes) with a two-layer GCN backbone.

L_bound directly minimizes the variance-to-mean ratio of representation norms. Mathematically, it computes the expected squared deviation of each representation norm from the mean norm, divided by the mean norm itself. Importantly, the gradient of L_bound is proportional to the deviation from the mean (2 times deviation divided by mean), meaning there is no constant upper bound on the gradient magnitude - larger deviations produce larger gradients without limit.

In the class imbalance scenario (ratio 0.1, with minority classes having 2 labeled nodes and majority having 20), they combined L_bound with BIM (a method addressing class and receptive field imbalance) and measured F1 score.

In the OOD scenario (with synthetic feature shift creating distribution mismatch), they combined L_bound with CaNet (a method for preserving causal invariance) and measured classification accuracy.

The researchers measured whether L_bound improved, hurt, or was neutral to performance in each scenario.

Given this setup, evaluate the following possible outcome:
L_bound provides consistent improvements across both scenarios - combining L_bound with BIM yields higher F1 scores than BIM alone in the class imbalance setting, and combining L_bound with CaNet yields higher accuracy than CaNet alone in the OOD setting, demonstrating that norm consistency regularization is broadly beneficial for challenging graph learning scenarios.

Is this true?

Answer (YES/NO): NO